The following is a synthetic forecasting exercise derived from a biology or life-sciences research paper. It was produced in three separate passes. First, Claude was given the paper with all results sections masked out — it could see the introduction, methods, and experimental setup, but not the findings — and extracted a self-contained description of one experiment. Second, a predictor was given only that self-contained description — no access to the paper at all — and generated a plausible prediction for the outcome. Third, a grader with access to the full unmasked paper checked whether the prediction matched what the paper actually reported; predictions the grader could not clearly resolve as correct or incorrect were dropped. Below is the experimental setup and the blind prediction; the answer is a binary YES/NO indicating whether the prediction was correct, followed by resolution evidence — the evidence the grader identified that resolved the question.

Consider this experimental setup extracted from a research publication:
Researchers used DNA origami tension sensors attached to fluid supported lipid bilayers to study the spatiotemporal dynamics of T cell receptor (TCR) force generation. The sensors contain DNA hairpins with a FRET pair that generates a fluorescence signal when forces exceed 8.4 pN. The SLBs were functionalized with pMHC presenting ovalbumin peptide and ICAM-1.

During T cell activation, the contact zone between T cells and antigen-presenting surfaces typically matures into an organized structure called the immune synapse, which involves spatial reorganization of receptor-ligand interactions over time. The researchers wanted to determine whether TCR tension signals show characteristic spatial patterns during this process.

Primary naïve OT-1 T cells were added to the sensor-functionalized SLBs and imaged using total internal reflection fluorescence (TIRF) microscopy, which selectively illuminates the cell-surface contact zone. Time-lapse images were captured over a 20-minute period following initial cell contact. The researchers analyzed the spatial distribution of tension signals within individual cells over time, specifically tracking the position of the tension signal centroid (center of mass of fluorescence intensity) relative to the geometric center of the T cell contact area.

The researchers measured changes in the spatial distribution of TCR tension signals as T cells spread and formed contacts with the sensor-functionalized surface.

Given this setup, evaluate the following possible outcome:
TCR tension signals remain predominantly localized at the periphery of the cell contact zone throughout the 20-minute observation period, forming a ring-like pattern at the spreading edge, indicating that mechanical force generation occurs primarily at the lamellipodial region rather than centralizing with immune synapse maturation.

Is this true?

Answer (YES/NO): NO